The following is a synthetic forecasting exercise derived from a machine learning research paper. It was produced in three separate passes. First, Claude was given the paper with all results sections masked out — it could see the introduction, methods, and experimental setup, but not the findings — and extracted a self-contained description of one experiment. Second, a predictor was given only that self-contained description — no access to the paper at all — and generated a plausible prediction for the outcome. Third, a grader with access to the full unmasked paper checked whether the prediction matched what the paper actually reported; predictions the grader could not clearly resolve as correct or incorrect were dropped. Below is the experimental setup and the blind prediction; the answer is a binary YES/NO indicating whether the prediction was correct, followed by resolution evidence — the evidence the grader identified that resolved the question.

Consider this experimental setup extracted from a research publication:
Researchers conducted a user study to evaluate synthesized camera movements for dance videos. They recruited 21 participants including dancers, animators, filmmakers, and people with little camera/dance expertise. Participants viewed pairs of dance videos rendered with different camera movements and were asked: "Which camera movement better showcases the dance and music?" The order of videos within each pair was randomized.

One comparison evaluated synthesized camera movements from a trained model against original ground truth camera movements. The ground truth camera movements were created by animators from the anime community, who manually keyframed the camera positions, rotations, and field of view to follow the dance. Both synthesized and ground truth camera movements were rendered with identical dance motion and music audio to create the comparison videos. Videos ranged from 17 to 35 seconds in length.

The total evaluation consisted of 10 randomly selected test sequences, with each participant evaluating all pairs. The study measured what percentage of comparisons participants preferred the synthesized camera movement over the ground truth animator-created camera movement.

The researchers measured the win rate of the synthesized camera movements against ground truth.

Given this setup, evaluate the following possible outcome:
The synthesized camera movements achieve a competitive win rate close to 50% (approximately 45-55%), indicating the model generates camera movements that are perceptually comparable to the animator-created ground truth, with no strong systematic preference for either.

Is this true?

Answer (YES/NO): NO